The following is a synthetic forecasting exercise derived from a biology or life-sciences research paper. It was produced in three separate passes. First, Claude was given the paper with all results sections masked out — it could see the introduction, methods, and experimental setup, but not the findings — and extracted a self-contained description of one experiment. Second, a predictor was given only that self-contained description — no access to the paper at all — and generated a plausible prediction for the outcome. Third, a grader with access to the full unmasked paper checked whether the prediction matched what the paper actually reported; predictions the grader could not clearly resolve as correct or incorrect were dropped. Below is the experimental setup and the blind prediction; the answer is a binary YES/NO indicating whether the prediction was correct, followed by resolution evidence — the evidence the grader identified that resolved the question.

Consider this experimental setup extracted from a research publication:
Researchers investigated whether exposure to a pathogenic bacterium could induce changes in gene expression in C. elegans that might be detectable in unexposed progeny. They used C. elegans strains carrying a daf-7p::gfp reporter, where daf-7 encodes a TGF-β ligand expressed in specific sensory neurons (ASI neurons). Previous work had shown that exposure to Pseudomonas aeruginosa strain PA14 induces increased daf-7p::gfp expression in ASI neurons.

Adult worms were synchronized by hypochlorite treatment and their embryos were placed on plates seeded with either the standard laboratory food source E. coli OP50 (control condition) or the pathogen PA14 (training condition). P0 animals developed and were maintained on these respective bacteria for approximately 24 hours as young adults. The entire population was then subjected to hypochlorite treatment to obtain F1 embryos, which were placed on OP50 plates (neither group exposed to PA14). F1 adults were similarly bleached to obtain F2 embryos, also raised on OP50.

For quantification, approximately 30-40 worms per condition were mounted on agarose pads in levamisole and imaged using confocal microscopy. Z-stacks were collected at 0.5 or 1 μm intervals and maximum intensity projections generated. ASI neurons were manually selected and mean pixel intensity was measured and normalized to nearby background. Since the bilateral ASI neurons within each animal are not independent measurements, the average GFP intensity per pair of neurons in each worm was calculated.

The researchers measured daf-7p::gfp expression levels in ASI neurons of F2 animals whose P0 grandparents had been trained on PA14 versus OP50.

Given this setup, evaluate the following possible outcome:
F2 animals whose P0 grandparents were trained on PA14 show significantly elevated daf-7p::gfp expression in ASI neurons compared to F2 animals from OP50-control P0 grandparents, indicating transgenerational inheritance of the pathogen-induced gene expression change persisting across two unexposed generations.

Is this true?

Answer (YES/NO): NO